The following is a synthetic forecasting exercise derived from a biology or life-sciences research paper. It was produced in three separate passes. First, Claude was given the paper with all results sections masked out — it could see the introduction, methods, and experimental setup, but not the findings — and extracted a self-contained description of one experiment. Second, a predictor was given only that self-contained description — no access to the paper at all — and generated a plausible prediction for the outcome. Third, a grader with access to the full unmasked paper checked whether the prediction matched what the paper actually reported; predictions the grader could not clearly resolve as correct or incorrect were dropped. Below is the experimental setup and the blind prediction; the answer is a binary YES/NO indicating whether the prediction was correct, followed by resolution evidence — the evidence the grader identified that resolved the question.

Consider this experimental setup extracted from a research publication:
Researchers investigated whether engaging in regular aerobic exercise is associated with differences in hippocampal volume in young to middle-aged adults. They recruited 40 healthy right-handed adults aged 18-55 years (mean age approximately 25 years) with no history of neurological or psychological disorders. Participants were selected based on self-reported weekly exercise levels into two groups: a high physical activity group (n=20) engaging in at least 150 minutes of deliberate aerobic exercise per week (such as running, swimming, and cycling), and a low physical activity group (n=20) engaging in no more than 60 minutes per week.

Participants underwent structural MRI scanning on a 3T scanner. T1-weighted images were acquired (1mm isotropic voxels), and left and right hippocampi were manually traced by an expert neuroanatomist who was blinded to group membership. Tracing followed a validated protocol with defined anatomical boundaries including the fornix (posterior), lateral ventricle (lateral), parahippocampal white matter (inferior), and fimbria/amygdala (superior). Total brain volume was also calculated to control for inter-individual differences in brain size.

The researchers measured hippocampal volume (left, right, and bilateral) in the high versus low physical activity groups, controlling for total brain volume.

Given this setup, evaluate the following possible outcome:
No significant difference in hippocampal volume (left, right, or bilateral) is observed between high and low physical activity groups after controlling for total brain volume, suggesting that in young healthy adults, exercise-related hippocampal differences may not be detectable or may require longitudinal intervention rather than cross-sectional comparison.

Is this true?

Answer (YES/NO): YES